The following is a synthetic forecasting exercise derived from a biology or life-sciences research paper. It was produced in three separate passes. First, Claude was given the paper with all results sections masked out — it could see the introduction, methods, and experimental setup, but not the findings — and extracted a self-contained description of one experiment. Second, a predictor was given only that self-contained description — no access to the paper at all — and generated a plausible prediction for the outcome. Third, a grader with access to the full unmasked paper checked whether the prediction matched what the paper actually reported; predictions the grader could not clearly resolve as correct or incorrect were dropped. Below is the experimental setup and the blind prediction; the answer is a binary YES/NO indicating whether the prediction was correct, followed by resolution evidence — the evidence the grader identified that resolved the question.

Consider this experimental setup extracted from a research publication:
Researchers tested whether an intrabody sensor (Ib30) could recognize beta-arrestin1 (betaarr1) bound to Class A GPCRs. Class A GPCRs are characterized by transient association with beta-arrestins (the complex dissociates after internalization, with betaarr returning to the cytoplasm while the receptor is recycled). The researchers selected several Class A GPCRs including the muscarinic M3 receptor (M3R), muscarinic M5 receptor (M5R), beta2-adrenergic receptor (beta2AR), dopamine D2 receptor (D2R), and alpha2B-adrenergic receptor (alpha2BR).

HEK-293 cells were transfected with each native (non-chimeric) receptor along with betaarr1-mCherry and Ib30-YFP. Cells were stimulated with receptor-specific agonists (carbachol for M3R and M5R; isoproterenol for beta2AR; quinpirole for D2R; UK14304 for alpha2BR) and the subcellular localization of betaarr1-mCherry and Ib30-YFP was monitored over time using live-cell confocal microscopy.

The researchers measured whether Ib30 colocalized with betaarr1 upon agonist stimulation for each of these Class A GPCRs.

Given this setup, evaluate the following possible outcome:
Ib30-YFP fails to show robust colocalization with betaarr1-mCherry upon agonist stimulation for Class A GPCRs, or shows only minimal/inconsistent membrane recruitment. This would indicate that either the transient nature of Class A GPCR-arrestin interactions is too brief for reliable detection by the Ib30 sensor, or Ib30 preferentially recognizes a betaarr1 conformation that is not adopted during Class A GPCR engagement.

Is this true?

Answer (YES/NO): NO